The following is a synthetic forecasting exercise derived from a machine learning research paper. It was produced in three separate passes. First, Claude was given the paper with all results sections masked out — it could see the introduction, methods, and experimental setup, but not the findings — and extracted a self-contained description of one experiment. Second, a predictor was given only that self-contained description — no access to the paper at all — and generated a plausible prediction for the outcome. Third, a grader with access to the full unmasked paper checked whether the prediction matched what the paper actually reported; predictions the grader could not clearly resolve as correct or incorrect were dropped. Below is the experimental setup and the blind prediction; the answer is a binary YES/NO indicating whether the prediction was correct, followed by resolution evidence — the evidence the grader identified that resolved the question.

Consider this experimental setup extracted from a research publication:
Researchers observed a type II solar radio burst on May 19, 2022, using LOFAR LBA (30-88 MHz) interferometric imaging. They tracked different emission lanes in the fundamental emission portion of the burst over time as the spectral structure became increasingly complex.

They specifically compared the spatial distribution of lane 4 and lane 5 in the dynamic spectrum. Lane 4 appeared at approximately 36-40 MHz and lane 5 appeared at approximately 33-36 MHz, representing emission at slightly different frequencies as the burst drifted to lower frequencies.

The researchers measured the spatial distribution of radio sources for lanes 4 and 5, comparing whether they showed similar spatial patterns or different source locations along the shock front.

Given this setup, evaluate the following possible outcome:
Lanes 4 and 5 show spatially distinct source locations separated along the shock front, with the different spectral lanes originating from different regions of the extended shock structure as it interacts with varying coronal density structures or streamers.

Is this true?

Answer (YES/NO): NO